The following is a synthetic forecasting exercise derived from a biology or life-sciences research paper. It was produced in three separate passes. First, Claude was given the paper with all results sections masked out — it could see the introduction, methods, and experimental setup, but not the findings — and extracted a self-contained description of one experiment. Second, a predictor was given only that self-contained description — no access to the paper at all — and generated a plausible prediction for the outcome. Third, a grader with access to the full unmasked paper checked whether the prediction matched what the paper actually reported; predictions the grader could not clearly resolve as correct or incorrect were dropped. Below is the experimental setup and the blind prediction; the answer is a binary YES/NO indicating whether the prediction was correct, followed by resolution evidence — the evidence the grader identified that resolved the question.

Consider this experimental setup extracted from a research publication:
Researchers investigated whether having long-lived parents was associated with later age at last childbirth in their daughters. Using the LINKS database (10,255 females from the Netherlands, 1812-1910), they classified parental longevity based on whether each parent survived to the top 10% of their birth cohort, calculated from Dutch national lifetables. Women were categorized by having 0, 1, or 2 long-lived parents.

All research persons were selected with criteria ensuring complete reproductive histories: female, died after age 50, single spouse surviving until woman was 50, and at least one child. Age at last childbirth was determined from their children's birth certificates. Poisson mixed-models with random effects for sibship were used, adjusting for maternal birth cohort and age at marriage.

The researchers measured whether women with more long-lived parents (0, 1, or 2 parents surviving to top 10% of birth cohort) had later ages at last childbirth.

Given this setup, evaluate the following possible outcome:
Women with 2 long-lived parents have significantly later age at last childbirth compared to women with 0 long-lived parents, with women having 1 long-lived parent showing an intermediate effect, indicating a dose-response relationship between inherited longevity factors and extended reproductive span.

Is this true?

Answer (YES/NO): NO